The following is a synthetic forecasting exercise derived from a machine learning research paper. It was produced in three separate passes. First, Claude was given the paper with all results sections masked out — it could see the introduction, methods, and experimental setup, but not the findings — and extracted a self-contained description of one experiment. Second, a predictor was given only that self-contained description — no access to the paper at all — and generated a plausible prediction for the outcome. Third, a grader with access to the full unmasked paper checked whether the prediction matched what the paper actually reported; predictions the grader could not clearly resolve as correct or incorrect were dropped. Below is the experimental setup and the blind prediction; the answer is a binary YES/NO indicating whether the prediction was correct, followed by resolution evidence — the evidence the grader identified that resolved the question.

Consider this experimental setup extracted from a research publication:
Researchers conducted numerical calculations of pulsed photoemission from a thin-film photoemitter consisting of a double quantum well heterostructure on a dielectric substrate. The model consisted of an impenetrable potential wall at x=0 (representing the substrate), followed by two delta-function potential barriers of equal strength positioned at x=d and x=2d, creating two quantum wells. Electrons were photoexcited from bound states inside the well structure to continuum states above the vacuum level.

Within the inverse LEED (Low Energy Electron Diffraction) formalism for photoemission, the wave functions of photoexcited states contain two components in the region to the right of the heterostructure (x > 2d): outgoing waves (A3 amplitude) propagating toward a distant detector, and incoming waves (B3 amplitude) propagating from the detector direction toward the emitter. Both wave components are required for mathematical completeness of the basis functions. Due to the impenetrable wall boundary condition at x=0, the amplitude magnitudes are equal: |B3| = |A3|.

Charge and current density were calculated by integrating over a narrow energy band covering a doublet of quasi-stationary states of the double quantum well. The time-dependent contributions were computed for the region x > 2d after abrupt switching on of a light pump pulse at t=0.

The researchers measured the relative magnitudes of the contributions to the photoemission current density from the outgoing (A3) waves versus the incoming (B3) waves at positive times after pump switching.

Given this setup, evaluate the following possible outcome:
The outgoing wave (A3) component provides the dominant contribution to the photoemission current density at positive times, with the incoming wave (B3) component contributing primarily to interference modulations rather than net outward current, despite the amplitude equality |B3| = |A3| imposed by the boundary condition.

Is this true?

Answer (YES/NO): YES